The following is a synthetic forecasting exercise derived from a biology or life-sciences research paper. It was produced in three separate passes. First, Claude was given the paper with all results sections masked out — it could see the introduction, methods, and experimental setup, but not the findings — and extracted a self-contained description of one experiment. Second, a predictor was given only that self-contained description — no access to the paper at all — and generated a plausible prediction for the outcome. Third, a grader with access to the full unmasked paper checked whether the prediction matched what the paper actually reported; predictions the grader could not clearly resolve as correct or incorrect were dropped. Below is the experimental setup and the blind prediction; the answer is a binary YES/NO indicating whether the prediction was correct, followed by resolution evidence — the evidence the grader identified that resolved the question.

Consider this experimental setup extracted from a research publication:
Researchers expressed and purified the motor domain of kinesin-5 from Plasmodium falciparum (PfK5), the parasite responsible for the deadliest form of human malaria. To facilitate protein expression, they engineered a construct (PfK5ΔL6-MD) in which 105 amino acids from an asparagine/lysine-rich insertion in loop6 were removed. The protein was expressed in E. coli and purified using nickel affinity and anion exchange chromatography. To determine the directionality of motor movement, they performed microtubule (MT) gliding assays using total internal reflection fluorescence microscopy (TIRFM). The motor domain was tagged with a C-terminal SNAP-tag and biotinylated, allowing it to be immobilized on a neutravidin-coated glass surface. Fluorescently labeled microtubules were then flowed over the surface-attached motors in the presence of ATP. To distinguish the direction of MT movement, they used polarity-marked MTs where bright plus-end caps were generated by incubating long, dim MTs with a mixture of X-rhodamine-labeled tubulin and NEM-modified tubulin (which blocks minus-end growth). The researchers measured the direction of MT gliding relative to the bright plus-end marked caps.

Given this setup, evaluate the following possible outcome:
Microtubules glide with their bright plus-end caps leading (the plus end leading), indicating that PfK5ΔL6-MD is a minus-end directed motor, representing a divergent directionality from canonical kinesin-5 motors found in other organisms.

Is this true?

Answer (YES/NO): NO